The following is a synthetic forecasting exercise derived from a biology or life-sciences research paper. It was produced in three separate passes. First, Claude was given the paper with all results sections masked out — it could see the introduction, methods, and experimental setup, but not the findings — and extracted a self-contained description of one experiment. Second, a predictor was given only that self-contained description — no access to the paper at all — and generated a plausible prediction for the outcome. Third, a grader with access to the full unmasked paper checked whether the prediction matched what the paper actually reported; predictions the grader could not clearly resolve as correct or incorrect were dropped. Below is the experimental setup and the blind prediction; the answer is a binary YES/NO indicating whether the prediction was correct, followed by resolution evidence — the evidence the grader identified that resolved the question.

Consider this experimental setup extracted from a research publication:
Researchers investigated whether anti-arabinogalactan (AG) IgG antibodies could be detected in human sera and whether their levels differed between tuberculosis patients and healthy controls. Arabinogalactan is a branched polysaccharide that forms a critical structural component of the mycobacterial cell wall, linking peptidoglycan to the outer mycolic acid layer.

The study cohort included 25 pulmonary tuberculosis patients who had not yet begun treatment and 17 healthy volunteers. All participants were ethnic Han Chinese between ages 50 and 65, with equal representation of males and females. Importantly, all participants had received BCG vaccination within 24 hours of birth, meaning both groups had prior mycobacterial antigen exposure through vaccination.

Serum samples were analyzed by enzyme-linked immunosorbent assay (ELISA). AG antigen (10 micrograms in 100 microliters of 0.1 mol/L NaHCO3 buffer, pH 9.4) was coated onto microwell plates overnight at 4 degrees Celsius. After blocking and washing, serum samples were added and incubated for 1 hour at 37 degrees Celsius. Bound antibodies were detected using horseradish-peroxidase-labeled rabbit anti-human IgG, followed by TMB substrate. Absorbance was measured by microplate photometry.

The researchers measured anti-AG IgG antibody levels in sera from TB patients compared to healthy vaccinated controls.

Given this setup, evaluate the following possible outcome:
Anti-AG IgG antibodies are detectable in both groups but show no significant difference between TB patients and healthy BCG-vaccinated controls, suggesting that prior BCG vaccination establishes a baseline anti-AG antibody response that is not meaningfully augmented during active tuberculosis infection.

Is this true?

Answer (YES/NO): NO